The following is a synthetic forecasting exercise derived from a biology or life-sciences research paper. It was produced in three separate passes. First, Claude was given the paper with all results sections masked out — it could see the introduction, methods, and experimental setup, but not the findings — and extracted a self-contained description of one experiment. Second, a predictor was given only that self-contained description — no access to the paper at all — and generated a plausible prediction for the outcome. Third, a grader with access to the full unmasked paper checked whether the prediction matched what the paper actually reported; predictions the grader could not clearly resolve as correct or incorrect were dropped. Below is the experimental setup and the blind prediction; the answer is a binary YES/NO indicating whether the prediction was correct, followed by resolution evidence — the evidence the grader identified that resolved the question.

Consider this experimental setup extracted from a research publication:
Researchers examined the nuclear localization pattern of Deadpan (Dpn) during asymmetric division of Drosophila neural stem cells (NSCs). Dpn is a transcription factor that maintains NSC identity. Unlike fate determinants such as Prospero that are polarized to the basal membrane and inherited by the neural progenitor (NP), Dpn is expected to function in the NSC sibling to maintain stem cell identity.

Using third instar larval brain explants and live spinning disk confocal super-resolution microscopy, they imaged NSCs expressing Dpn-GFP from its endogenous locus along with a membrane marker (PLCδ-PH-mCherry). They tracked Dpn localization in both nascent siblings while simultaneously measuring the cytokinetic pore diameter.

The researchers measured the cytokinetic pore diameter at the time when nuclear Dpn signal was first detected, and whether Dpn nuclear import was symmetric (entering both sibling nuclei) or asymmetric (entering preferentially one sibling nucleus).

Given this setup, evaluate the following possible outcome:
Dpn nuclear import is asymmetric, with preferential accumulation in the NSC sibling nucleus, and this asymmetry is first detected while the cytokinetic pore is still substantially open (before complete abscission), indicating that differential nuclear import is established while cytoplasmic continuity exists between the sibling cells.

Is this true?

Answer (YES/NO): YES